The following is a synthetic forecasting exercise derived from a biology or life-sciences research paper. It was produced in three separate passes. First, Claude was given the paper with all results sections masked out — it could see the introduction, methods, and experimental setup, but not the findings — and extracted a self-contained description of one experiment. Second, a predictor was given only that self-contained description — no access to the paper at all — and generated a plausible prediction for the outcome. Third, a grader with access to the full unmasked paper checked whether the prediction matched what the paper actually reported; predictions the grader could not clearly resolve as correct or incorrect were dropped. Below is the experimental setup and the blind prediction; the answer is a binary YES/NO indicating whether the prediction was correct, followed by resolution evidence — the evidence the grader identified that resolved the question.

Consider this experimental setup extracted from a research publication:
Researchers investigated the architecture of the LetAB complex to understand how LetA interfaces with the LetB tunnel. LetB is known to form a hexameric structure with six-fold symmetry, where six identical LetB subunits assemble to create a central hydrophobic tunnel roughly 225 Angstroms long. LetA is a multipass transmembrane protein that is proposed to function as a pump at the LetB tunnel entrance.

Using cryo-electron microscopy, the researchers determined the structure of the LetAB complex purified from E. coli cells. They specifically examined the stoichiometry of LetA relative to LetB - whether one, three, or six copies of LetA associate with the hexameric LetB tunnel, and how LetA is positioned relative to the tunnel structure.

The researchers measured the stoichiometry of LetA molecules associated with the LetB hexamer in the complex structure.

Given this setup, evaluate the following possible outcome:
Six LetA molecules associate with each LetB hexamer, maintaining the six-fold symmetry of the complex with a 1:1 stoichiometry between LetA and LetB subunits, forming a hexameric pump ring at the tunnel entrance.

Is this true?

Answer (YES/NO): NO